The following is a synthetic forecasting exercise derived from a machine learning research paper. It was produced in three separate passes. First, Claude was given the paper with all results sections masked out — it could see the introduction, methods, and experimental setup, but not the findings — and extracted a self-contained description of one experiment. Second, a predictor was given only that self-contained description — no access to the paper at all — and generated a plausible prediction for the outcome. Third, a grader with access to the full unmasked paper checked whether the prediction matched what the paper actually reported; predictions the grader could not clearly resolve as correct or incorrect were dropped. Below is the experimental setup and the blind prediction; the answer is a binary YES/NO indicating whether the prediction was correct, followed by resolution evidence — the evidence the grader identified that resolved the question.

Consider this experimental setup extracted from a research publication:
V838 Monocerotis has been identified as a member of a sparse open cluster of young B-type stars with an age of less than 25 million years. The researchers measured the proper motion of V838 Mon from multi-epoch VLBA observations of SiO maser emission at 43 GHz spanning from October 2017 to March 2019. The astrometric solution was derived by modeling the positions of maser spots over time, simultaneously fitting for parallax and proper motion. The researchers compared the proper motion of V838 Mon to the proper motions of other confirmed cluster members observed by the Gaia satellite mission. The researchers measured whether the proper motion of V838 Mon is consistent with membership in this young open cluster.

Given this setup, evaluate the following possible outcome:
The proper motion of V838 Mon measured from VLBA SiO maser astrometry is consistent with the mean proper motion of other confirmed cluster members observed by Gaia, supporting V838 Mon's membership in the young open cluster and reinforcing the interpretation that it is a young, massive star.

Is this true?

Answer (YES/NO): YES